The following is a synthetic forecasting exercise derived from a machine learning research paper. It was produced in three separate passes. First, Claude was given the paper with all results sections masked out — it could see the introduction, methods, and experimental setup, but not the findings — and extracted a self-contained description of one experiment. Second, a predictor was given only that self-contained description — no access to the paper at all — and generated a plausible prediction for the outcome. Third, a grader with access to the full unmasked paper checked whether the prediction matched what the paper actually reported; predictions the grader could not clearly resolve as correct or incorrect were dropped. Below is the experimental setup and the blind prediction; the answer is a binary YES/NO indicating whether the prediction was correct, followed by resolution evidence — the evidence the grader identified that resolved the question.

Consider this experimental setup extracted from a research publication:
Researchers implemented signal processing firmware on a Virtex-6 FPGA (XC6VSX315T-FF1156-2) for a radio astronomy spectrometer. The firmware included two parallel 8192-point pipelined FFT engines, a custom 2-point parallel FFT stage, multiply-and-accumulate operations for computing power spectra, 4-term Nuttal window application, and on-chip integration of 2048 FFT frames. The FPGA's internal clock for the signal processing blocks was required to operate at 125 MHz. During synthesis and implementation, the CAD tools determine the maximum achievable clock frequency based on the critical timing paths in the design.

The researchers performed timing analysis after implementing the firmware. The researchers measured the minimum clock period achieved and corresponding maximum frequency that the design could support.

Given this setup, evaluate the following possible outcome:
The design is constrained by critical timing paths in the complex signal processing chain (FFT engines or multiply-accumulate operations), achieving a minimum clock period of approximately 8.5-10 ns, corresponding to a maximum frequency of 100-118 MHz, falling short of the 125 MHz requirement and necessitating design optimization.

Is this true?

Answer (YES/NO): NO